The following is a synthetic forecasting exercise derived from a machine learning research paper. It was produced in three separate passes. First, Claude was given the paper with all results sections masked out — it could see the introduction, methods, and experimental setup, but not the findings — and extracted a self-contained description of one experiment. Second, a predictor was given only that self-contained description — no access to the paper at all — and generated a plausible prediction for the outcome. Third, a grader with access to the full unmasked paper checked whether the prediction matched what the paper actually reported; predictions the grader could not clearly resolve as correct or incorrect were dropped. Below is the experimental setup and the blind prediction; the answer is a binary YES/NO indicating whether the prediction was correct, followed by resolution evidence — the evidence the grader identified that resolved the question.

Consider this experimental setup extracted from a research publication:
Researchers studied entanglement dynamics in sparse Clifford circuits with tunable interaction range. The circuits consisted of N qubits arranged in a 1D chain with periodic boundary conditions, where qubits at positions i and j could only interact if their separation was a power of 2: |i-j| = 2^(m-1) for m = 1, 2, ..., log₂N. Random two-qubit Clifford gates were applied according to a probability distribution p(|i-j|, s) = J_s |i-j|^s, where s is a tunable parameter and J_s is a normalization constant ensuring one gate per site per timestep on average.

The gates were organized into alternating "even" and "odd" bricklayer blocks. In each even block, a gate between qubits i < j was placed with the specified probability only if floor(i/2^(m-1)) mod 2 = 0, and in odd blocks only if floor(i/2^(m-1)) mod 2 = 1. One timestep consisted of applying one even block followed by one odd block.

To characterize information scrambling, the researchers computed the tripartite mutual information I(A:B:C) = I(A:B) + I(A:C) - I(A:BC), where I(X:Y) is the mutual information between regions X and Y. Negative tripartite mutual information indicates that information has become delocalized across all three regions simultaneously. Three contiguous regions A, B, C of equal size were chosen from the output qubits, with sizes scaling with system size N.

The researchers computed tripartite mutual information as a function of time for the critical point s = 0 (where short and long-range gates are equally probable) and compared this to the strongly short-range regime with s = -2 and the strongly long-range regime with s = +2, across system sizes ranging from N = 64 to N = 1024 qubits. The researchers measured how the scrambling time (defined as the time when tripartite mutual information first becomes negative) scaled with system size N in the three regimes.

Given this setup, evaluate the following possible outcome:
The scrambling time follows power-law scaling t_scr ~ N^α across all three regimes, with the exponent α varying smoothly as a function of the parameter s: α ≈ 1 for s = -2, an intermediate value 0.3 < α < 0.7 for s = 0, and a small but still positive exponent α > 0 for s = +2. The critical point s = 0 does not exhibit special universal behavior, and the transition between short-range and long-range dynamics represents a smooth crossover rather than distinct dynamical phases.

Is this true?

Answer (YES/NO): NO